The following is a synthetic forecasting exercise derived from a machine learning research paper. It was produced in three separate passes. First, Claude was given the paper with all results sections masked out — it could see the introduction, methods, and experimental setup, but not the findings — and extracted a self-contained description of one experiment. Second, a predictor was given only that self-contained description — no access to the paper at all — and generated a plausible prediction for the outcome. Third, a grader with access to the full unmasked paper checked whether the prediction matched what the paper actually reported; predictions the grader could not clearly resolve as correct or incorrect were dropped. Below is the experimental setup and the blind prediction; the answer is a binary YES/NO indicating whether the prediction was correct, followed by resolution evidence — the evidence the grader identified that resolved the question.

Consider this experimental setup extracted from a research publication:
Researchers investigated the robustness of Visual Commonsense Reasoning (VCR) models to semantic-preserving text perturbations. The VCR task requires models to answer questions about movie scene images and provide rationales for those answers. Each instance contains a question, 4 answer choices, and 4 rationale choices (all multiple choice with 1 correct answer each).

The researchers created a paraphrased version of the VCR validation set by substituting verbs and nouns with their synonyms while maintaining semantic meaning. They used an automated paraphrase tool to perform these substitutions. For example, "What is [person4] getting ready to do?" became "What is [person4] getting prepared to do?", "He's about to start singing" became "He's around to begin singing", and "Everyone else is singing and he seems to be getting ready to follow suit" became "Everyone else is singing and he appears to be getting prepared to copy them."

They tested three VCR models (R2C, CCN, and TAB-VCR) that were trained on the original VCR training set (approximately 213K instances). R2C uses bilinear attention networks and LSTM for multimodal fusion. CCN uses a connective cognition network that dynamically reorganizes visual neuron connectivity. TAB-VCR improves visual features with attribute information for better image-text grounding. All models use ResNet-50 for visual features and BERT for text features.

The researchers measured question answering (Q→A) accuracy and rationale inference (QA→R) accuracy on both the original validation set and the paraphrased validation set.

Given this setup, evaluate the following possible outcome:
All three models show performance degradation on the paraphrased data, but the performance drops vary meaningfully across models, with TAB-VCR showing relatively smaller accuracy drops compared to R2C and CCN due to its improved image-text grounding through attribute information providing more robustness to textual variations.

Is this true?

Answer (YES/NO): NO